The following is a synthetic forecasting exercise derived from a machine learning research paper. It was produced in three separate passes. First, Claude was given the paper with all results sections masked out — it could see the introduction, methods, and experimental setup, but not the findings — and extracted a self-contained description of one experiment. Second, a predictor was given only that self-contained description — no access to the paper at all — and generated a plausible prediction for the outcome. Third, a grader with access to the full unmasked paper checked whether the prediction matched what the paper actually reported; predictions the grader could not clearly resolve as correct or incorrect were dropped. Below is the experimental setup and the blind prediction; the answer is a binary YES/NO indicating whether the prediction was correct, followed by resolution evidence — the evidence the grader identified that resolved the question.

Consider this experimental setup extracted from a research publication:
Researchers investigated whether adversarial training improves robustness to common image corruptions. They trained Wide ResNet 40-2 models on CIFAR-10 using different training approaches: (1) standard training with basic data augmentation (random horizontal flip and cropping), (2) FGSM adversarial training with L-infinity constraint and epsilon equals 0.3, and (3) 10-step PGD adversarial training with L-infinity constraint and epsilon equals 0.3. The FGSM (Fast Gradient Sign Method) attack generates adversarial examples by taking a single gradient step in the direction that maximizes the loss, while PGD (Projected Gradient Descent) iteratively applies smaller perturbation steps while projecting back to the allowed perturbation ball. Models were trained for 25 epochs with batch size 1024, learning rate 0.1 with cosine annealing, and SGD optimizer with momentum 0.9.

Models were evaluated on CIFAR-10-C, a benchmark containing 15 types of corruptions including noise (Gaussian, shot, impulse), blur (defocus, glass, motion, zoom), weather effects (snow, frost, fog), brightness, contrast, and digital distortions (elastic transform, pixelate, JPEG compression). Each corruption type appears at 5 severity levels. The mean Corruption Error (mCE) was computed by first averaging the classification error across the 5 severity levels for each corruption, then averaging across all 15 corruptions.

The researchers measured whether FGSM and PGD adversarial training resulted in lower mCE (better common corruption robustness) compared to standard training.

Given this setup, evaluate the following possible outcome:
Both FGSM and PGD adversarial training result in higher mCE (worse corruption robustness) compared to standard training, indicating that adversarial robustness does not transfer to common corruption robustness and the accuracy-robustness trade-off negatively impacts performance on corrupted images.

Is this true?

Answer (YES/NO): NO